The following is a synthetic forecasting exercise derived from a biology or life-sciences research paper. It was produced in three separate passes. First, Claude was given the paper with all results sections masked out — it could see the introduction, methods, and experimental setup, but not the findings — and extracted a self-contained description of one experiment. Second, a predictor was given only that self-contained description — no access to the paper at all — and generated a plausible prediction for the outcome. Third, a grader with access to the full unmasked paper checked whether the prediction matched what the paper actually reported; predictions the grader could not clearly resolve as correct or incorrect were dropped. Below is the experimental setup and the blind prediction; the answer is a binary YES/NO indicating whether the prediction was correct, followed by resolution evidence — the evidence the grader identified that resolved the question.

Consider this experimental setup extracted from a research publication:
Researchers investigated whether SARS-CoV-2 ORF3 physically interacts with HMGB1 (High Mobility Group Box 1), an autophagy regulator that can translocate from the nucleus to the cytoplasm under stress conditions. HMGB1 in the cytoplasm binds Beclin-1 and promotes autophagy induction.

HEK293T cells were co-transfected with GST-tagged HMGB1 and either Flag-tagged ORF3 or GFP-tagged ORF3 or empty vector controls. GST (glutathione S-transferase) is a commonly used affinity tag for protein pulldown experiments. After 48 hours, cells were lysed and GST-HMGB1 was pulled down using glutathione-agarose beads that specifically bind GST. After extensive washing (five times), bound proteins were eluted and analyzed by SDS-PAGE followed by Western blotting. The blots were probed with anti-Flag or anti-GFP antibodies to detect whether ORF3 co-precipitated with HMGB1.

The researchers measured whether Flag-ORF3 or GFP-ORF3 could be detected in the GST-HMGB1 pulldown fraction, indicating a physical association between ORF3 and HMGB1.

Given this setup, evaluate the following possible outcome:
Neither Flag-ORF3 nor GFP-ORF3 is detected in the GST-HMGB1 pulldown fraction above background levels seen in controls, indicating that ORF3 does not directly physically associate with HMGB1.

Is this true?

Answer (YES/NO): NO